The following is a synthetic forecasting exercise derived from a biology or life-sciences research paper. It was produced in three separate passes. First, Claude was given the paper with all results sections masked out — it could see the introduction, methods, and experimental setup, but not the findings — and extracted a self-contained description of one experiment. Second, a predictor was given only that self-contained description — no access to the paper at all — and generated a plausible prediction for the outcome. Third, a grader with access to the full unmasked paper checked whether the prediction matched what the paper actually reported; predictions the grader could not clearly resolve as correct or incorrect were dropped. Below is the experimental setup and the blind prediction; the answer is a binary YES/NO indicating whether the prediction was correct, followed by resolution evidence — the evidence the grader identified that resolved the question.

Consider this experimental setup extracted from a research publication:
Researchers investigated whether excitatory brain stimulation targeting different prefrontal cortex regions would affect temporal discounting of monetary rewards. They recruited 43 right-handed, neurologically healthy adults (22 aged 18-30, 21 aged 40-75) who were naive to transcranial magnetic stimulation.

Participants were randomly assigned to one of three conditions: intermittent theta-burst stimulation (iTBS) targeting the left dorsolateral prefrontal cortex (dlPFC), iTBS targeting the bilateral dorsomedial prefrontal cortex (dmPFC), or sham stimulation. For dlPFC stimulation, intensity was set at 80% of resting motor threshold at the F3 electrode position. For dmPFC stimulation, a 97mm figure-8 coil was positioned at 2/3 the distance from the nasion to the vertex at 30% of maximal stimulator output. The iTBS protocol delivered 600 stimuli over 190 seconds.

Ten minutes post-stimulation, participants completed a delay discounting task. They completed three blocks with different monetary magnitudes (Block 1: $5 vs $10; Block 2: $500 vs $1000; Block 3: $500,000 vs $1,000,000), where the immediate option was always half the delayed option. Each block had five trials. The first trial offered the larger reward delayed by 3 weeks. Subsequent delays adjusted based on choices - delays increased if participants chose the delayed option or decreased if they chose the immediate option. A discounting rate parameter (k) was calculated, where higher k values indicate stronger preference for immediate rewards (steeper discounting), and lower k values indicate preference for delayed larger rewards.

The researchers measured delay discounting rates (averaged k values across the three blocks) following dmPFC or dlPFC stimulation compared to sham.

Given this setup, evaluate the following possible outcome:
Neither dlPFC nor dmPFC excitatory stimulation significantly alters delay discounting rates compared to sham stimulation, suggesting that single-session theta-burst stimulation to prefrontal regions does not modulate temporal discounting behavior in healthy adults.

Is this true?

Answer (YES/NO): YES